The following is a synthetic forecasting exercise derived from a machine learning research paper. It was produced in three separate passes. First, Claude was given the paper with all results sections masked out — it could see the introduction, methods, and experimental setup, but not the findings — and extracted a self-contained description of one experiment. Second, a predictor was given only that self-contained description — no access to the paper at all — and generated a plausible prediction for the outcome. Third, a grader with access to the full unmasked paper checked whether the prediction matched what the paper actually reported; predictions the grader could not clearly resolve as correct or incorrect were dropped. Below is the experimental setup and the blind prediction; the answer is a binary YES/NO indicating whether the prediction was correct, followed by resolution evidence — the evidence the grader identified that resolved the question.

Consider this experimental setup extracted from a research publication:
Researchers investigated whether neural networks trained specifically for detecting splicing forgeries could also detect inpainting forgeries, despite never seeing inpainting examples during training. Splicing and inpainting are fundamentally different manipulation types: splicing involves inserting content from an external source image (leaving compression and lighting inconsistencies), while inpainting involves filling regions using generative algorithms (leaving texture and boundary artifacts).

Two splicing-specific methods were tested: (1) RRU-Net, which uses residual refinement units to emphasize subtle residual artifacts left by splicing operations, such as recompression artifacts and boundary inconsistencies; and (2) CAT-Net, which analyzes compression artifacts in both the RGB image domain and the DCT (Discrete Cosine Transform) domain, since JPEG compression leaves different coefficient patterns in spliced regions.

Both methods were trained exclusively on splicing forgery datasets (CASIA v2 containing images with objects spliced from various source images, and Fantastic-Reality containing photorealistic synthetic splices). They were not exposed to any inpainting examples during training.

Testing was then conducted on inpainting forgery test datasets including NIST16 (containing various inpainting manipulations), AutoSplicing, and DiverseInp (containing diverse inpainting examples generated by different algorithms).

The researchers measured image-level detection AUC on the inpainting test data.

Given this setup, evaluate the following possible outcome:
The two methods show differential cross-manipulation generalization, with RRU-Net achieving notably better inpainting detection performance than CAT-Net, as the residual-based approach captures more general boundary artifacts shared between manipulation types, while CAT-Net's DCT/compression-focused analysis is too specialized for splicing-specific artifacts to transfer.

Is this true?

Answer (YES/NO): NO